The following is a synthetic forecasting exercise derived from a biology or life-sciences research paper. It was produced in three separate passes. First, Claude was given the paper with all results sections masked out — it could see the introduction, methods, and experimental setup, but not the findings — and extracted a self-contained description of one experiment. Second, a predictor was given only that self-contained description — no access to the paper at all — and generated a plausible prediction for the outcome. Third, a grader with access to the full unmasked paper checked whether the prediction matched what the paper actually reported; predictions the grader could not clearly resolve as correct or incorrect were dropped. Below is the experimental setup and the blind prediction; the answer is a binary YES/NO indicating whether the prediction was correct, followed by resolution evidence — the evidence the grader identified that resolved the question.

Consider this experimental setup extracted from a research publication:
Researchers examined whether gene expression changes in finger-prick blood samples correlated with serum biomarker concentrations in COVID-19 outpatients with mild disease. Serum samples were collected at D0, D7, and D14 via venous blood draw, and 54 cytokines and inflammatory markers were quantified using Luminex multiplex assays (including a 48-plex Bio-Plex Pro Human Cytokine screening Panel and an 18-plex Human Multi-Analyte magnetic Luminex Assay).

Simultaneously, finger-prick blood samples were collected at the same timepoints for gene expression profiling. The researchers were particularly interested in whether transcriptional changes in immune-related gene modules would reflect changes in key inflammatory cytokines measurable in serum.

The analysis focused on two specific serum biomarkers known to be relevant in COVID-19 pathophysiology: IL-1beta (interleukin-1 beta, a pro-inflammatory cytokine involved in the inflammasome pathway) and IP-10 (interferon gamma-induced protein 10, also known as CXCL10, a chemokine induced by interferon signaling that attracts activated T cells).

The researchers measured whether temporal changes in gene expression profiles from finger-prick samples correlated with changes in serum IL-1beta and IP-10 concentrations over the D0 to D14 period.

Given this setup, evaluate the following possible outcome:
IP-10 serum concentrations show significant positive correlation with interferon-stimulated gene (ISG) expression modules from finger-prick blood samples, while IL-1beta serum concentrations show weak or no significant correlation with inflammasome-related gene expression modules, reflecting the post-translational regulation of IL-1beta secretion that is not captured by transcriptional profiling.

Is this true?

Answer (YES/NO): NO